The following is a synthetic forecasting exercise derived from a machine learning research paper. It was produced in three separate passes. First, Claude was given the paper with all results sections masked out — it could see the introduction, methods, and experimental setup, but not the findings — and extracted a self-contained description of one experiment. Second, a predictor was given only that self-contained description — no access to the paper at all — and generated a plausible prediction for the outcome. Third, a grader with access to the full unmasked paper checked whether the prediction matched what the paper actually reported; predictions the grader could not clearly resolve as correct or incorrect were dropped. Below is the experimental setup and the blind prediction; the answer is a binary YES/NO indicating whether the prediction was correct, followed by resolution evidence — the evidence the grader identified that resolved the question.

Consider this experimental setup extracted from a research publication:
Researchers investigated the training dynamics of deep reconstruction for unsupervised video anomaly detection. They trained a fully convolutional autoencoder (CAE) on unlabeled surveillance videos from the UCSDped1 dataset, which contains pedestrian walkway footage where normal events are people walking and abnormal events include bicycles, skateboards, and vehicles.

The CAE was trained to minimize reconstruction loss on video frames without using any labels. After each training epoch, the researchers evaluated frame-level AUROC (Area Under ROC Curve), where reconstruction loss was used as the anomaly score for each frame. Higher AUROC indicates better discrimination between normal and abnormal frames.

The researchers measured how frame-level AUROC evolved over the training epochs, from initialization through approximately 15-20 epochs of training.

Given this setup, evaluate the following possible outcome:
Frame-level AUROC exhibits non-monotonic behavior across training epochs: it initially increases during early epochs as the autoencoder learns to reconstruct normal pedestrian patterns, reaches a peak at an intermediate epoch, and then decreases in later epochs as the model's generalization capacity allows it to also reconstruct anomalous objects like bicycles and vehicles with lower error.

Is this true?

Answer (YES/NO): NO